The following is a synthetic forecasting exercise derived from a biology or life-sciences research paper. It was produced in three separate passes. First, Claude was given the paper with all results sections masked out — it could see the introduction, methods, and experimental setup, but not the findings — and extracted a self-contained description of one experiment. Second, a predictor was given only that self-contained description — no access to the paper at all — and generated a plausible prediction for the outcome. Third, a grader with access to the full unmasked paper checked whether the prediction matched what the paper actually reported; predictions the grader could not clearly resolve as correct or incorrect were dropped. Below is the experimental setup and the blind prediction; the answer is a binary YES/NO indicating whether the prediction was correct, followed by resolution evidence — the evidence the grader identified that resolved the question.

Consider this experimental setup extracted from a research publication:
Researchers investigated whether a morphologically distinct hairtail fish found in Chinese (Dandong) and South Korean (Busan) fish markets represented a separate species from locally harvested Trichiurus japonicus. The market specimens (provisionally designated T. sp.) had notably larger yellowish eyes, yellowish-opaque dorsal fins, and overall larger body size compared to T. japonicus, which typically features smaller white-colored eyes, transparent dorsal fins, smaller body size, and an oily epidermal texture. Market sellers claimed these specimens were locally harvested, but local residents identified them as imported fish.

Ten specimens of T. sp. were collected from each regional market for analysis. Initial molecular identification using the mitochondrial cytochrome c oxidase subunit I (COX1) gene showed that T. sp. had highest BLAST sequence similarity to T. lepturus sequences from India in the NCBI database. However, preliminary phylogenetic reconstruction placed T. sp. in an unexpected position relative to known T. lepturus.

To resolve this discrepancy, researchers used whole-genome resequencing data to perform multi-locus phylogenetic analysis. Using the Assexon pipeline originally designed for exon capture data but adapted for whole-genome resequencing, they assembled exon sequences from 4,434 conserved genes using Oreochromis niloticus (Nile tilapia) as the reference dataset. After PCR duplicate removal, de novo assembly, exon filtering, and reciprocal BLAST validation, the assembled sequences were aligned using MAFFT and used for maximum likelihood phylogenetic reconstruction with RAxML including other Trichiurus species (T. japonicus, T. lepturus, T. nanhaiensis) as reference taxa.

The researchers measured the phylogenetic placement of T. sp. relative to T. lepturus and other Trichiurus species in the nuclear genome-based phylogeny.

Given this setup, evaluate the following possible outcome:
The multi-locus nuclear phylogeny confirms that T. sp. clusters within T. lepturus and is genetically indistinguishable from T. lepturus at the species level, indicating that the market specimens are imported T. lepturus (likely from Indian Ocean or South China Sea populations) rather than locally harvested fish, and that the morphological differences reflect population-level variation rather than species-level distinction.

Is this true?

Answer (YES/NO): NO